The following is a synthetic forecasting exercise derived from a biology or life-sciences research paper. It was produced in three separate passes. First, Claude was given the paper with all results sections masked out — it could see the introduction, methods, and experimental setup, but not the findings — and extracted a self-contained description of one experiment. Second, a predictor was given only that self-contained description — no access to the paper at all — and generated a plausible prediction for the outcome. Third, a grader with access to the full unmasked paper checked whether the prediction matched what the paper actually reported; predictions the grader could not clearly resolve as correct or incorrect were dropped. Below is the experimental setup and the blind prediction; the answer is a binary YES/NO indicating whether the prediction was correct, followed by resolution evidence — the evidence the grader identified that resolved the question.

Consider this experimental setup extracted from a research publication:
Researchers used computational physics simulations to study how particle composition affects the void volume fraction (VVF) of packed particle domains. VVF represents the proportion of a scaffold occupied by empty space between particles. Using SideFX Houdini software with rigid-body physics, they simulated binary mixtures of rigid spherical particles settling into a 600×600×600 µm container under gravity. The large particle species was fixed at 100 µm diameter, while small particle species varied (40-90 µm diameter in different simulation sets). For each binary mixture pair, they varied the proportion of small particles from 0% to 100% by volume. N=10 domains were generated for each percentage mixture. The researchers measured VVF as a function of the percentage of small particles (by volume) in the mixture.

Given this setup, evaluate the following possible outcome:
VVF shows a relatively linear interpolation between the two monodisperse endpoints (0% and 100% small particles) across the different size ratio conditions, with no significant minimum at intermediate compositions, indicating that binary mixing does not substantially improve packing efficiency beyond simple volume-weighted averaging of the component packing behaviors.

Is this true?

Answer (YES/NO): NO